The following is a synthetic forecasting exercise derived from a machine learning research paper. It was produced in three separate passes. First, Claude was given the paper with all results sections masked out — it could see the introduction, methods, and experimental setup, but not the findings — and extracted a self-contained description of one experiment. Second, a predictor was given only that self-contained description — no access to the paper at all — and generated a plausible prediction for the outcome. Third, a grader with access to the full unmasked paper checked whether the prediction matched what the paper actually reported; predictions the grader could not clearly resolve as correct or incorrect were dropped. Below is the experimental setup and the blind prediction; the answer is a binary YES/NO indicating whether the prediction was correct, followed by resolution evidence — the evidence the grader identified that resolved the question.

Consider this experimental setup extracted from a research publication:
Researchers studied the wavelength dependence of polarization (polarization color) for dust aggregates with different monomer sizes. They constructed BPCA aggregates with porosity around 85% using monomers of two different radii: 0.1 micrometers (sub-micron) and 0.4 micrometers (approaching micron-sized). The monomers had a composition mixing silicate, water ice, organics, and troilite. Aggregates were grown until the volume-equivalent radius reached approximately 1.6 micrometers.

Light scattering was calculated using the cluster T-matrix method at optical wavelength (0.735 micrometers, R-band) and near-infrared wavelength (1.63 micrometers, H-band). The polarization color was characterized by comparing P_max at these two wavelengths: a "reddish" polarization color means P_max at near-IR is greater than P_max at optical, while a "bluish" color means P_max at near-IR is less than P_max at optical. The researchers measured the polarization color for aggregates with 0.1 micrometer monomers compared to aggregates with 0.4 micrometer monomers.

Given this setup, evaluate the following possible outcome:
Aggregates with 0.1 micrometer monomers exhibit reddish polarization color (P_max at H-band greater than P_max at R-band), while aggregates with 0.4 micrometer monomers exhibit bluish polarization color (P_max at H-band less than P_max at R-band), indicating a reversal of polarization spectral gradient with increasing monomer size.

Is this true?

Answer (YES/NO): NO